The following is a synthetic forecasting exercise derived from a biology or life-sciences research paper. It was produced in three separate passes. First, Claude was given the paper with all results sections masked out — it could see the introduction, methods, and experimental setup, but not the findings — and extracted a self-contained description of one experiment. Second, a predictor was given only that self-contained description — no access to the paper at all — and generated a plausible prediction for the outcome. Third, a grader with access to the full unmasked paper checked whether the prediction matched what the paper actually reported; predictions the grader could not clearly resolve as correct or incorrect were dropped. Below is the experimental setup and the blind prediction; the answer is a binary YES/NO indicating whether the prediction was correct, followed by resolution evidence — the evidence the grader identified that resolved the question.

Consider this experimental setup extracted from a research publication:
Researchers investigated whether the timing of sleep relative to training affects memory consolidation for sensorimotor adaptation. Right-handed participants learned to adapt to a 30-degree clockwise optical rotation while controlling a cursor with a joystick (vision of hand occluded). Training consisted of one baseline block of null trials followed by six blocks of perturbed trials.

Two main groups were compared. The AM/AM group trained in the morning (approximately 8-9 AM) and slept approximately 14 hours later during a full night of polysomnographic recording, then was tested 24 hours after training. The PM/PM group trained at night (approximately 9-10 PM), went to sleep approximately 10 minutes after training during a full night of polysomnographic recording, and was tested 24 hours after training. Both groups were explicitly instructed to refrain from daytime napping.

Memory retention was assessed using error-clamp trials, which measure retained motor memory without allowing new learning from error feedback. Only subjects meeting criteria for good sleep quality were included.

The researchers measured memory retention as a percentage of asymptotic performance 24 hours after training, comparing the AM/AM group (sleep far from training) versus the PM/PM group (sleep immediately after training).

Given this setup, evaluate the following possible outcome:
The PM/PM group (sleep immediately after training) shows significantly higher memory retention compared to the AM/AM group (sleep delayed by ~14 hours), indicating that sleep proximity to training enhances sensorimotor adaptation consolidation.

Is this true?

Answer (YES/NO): YES